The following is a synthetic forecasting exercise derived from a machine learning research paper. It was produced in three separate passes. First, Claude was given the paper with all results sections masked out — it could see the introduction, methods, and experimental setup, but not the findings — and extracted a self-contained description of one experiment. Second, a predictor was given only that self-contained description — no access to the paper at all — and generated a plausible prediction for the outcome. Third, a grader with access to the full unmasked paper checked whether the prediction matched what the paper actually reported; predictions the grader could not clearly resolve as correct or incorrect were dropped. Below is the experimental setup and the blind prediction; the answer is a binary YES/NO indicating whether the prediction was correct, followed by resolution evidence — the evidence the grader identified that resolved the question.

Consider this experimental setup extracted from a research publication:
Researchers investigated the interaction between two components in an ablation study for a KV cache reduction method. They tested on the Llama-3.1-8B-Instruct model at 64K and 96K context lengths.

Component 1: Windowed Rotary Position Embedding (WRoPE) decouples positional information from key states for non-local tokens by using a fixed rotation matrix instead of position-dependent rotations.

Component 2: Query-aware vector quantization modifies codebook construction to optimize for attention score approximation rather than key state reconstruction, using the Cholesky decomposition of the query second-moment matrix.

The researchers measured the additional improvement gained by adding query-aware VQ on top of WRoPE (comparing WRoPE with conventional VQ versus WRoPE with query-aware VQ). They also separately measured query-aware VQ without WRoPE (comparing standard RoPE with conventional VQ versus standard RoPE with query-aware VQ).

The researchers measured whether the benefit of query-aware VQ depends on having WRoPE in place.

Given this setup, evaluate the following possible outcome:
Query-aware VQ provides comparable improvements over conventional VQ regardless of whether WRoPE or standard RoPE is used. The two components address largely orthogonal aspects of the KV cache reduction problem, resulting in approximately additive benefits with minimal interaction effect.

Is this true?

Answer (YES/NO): NO